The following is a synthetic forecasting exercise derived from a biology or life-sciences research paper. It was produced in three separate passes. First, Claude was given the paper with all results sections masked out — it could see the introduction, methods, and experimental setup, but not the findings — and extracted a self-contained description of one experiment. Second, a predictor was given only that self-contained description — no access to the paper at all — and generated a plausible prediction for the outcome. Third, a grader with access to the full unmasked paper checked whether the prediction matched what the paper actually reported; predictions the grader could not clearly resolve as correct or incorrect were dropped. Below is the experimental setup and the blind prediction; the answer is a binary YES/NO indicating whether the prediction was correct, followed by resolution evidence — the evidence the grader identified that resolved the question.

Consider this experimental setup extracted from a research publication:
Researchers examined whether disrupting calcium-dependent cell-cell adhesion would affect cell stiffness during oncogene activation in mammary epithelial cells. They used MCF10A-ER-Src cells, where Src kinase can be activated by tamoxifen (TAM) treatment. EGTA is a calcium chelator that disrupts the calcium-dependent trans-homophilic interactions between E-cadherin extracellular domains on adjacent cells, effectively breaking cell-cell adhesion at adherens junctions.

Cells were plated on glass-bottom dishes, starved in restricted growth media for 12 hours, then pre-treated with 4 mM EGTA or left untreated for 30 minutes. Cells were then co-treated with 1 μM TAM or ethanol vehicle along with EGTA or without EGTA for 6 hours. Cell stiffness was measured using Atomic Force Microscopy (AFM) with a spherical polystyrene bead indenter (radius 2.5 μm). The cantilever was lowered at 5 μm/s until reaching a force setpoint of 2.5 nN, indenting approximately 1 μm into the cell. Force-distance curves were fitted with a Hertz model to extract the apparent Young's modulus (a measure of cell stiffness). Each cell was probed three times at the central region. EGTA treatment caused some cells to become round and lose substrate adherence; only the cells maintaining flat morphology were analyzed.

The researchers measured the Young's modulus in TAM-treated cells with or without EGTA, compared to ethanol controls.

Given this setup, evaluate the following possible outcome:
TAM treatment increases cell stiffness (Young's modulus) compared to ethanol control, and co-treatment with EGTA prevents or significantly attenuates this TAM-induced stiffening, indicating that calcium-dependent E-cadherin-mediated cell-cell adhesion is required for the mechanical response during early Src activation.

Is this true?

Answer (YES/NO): YES